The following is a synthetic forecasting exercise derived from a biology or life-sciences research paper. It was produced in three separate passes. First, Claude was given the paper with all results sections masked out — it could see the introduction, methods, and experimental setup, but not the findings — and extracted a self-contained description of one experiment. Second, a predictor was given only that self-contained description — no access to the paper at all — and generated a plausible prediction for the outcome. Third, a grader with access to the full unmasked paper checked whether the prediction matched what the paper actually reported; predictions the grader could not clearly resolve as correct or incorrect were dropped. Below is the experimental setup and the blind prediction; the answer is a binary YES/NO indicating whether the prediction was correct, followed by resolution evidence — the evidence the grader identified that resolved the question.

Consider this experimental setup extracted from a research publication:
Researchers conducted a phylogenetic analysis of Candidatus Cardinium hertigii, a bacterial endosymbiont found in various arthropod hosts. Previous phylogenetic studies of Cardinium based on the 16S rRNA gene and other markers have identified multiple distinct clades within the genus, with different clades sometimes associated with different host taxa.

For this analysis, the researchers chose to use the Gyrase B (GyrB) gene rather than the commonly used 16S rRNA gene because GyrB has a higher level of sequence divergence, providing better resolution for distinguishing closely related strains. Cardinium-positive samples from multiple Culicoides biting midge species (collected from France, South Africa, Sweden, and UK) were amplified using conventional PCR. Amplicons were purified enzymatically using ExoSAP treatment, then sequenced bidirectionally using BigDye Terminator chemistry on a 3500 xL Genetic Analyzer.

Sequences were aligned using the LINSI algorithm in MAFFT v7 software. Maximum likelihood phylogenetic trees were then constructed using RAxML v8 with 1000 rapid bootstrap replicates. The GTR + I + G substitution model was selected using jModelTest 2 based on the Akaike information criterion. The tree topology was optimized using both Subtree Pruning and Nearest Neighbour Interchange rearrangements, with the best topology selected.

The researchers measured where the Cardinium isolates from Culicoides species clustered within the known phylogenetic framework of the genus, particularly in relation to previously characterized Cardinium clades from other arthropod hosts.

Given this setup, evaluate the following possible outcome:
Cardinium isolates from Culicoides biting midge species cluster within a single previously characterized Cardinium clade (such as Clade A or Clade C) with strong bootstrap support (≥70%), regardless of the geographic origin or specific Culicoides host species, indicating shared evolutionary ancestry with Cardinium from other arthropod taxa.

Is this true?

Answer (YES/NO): NO